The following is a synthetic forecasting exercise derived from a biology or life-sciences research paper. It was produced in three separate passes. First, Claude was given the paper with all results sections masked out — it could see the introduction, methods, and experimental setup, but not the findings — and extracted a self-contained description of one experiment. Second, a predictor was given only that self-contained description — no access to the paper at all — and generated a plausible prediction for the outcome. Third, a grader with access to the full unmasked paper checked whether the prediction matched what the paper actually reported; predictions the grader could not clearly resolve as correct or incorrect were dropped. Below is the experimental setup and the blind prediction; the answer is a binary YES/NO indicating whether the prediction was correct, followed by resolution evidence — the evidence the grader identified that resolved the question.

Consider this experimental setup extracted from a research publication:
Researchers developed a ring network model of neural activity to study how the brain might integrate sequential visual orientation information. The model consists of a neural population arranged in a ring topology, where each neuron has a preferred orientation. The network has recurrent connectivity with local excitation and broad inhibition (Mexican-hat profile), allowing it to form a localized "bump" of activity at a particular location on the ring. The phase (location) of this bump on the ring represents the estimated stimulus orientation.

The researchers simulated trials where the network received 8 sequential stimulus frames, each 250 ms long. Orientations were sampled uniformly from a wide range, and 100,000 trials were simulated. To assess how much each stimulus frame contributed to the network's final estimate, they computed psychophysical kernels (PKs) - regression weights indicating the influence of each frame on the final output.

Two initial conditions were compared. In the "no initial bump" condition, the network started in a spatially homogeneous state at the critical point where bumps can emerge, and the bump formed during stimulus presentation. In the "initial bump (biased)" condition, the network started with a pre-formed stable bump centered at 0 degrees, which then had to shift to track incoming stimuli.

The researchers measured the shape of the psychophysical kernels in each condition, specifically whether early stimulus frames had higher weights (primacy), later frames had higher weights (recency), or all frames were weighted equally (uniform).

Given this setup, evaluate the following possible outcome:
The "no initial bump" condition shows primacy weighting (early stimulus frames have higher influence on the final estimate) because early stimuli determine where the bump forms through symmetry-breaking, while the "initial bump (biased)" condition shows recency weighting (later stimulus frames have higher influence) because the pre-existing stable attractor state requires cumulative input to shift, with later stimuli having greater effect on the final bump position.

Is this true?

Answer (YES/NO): NO